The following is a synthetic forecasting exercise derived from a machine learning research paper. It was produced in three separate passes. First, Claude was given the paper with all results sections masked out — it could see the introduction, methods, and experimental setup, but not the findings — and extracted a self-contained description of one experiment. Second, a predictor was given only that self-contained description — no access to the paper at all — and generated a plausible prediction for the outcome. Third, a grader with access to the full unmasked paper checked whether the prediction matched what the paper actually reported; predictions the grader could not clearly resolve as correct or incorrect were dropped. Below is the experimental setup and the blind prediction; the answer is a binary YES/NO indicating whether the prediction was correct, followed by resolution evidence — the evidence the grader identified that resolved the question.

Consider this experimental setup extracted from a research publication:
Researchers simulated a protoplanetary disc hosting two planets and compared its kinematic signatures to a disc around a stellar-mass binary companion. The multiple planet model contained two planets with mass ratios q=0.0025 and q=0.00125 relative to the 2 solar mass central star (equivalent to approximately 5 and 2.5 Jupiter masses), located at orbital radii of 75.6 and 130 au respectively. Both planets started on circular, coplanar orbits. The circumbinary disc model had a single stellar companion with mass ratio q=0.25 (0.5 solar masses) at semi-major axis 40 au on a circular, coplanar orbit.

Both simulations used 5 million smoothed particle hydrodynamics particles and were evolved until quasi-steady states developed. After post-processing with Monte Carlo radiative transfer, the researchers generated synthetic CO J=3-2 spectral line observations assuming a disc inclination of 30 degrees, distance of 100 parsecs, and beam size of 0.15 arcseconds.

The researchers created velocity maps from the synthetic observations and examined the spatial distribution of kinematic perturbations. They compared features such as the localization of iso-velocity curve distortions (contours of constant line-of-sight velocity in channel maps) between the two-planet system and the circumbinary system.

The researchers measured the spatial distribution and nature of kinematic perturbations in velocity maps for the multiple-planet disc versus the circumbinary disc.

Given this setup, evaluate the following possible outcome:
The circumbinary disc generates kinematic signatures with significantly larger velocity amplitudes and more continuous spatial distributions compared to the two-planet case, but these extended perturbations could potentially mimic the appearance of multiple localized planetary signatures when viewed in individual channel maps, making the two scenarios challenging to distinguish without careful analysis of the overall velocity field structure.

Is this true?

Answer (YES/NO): NO